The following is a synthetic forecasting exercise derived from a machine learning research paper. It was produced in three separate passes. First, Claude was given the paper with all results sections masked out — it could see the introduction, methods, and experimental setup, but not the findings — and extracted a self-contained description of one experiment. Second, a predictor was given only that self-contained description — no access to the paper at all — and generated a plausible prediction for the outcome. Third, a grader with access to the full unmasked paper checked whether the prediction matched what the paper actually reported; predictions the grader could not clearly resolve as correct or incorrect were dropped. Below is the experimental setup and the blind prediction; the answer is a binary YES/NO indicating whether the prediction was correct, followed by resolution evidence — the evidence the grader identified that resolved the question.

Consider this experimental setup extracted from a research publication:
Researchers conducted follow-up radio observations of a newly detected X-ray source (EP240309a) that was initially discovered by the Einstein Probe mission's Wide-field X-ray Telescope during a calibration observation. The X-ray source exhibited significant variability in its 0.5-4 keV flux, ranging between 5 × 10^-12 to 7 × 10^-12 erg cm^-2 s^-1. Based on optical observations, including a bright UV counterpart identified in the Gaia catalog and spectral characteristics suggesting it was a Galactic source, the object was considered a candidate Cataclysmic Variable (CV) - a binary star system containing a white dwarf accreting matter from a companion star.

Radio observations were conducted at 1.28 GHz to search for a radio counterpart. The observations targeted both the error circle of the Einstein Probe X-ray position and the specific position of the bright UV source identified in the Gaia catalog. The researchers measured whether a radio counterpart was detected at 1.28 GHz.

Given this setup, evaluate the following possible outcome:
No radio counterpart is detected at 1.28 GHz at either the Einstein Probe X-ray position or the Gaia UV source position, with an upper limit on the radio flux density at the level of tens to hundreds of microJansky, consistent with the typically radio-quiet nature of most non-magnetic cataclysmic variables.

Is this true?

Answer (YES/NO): NO